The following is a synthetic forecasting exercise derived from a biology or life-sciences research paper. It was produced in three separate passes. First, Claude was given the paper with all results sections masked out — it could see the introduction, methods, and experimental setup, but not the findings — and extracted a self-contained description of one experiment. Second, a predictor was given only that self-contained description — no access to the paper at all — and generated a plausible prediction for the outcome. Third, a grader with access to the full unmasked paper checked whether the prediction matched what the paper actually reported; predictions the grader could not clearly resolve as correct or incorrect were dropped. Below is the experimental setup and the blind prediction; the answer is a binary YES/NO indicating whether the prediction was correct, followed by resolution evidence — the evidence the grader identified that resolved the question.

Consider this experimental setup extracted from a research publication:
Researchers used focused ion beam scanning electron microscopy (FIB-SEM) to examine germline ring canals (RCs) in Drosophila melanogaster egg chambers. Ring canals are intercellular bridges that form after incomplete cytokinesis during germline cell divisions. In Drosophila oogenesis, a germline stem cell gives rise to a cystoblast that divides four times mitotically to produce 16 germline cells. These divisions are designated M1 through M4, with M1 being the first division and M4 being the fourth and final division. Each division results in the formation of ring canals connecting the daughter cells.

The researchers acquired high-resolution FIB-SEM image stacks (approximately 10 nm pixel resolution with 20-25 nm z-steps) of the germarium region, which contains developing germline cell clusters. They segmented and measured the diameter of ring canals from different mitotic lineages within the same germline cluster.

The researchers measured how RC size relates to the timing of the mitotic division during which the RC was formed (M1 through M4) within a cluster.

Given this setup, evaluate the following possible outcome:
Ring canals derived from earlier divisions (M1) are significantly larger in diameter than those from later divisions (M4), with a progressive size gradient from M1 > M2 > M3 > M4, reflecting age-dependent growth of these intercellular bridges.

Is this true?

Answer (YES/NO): NO